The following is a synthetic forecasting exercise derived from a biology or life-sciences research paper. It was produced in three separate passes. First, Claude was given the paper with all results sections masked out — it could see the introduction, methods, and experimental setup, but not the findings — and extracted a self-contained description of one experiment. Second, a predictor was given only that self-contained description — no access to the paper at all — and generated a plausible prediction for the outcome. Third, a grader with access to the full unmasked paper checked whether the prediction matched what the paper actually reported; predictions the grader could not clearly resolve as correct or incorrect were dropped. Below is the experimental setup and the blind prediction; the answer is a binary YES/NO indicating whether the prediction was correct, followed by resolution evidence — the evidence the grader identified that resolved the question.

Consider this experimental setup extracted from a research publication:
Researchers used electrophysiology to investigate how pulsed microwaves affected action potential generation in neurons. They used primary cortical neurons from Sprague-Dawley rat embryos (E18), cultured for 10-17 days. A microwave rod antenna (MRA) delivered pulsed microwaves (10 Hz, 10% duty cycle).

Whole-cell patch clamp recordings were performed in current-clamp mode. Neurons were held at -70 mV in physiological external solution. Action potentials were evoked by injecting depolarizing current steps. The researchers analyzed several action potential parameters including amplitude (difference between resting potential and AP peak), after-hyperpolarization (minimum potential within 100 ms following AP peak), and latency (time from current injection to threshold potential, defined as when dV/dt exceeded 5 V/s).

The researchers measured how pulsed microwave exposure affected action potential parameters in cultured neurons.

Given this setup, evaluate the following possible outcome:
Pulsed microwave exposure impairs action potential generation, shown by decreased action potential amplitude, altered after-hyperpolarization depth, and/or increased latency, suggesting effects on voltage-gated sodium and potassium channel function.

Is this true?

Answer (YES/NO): YES